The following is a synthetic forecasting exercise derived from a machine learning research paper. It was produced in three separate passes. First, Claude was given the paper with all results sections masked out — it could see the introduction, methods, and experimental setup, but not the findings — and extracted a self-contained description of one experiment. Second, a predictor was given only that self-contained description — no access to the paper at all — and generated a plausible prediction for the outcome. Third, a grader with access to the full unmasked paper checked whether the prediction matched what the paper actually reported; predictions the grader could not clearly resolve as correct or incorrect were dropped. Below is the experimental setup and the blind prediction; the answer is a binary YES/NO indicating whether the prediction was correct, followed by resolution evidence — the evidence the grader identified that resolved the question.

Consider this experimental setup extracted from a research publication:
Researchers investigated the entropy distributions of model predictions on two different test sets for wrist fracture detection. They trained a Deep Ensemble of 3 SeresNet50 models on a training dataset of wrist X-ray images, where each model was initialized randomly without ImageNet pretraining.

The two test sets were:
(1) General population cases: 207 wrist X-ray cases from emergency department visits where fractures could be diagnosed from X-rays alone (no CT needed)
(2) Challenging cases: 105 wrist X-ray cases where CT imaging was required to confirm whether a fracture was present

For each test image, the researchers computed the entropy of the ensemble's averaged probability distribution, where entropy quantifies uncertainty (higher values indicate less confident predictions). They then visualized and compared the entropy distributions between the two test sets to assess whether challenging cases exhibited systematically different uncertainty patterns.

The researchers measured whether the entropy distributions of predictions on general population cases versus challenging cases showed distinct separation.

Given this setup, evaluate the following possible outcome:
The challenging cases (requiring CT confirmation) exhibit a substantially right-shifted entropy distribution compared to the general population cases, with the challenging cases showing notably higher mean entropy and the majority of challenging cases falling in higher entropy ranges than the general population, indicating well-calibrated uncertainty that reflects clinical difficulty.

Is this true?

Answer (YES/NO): NO